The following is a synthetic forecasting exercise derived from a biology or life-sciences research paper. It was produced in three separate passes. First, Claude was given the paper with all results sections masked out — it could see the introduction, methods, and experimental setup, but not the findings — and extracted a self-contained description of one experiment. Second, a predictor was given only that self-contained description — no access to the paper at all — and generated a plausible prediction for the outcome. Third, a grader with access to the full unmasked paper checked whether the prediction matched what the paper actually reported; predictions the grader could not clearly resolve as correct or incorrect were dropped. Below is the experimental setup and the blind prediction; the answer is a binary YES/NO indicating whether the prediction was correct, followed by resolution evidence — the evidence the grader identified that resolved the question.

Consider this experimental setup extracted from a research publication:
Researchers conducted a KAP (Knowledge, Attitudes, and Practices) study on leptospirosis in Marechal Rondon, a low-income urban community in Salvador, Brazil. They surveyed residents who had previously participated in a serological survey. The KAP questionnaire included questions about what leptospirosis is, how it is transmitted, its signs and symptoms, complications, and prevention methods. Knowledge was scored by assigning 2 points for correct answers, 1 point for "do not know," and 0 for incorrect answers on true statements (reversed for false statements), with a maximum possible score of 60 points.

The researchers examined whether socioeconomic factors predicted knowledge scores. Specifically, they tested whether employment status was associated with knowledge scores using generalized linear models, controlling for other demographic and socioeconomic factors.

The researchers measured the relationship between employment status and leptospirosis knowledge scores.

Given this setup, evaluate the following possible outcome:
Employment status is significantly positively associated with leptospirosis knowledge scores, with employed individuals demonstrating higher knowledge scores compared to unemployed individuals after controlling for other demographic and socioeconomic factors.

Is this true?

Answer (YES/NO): YES